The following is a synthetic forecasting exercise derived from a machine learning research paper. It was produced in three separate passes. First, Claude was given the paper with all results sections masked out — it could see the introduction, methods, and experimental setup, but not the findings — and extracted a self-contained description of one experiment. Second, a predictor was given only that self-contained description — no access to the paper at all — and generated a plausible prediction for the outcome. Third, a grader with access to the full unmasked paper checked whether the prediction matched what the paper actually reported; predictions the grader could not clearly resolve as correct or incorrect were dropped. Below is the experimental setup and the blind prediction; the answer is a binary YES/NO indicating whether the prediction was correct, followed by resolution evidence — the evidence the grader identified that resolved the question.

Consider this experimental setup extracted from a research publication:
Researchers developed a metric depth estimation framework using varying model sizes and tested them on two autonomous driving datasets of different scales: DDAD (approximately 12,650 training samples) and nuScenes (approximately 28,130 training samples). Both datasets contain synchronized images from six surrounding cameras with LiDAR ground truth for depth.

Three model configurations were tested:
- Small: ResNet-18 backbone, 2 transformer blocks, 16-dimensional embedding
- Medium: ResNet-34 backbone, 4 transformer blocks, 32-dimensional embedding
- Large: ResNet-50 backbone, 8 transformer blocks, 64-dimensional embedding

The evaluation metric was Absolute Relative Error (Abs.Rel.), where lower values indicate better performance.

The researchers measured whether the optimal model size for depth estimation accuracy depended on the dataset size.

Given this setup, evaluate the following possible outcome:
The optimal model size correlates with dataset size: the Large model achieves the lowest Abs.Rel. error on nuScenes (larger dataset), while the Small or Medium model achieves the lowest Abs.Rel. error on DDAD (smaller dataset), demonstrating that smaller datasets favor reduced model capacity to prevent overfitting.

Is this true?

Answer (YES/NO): YES